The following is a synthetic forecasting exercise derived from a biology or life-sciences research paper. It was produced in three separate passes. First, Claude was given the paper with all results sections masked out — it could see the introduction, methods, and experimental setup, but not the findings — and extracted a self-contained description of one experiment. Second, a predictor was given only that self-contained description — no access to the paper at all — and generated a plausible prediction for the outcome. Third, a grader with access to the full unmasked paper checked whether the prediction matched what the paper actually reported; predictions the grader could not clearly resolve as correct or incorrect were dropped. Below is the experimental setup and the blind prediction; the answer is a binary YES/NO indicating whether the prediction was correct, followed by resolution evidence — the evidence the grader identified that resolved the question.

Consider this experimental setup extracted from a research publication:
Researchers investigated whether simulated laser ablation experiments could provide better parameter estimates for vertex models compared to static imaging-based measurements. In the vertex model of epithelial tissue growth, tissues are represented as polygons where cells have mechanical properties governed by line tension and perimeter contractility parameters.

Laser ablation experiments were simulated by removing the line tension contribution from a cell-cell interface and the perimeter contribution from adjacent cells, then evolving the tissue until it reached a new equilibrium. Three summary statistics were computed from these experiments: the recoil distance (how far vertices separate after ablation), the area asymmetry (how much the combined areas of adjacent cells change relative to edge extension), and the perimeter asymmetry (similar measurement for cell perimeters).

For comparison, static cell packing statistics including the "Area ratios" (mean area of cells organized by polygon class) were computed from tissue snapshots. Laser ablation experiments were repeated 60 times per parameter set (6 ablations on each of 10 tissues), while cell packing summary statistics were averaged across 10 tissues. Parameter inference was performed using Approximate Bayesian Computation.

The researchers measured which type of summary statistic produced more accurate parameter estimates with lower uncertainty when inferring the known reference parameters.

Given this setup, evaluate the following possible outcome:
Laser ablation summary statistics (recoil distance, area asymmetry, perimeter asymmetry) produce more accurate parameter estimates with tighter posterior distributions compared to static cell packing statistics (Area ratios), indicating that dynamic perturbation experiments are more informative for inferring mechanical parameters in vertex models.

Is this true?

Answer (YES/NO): NO